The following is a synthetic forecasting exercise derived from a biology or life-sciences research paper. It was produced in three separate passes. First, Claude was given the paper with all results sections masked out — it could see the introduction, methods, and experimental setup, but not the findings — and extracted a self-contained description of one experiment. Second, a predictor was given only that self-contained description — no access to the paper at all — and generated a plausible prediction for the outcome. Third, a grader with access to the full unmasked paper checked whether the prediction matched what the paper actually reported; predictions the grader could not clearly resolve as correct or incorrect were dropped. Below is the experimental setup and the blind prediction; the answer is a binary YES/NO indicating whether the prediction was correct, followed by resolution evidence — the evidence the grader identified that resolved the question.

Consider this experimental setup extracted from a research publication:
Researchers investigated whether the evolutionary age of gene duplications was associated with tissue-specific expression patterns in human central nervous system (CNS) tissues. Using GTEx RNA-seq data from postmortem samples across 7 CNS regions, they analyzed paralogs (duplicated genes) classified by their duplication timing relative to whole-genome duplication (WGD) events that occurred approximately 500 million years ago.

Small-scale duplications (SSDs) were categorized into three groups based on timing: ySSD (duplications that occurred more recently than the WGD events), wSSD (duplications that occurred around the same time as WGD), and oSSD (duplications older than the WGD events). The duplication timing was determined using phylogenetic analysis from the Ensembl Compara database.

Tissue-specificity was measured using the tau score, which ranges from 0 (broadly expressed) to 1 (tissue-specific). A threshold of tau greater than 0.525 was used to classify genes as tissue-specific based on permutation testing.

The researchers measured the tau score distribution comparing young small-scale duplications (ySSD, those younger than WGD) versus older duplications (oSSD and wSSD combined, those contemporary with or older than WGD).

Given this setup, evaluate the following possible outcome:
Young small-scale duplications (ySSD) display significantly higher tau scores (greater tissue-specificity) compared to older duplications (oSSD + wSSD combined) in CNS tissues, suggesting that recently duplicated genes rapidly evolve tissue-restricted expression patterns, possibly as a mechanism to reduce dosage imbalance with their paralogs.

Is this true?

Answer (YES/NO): YES